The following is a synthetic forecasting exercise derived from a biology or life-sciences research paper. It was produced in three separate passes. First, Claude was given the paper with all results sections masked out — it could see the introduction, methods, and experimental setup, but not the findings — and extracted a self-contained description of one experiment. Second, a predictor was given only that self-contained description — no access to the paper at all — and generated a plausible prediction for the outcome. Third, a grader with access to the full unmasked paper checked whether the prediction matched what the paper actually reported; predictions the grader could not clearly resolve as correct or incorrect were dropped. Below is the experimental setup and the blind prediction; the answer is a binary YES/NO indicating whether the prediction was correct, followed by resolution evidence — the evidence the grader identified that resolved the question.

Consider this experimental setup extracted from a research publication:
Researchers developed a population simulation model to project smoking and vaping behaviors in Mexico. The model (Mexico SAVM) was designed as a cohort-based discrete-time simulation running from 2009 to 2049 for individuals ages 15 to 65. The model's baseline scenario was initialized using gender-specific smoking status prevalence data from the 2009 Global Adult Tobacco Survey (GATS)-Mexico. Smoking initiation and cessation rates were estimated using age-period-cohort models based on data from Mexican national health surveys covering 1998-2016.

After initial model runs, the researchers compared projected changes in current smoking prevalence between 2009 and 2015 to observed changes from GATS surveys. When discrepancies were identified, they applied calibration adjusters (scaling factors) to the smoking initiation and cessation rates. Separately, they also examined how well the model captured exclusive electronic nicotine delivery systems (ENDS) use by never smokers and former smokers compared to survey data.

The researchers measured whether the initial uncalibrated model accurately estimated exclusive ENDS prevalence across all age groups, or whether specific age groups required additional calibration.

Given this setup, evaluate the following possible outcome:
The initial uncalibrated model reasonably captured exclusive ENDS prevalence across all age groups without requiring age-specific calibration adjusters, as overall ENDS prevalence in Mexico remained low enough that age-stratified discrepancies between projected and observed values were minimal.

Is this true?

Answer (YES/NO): NO